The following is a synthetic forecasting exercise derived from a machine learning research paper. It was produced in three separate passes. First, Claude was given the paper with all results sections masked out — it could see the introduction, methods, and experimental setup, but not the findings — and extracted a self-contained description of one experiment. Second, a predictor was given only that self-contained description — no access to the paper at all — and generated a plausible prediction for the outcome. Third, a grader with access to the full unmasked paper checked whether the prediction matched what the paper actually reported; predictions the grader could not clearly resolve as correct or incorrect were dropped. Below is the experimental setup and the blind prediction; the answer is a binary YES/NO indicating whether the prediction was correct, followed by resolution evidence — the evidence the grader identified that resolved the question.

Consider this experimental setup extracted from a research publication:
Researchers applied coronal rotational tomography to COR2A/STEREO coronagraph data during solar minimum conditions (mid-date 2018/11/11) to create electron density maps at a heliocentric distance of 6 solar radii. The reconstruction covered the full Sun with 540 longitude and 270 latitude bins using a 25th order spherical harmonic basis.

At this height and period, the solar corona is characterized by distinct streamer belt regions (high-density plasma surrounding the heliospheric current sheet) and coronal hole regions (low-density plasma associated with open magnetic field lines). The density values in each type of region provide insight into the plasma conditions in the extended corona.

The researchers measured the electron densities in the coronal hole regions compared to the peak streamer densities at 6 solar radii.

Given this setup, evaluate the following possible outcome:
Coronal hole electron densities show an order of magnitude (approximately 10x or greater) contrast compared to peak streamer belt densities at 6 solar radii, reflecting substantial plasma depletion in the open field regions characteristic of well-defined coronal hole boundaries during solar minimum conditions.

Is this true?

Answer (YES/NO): NO